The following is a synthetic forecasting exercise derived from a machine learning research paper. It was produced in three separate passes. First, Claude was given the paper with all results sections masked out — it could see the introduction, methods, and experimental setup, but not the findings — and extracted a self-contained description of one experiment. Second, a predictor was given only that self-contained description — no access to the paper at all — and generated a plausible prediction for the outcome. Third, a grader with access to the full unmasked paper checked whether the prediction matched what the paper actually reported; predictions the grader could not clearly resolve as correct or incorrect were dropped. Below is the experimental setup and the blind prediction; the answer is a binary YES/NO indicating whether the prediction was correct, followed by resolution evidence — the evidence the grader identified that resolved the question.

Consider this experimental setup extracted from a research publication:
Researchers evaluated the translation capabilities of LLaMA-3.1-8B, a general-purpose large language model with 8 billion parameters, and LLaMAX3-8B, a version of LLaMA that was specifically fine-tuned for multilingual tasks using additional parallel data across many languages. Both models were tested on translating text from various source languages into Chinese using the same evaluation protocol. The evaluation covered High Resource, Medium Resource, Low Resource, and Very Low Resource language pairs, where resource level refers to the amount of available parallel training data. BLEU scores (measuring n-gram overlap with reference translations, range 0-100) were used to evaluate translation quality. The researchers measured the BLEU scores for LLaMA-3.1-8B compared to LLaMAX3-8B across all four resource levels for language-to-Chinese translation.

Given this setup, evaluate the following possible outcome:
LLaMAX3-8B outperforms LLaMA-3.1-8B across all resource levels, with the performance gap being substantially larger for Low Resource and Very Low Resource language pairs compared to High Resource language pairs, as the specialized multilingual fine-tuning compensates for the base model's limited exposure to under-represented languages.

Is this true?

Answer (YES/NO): NO